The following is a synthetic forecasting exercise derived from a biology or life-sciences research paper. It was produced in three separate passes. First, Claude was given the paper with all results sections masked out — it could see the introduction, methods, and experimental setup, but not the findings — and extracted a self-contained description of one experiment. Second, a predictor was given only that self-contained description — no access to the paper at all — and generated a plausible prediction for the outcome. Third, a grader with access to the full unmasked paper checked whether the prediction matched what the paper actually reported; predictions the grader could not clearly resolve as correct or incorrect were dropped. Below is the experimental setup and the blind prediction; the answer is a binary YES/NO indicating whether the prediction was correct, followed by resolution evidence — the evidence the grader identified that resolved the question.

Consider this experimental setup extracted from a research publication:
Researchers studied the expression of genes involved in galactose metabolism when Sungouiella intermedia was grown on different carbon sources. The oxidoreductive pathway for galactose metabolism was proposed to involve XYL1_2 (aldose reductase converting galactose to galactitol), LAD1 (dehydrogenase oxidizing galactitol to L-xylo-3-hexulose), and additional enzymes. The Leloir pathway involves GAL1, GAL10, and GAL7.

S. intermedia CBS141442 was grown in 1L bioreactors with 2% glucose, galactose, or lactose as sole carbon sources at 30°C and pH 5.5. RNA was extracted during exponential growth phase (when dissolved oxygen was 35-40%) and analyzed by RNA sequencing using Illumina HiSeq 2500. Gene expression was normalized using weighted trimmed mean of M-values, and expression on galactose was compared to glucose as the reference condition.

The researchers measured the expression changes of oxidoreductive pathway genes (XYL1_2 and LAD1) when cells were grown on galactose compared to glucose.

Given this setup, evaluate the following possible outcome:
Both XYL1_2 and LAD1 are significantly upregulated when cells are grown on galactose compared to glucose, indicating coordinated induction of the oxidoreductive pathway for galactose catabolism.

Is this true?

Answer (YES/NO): YES